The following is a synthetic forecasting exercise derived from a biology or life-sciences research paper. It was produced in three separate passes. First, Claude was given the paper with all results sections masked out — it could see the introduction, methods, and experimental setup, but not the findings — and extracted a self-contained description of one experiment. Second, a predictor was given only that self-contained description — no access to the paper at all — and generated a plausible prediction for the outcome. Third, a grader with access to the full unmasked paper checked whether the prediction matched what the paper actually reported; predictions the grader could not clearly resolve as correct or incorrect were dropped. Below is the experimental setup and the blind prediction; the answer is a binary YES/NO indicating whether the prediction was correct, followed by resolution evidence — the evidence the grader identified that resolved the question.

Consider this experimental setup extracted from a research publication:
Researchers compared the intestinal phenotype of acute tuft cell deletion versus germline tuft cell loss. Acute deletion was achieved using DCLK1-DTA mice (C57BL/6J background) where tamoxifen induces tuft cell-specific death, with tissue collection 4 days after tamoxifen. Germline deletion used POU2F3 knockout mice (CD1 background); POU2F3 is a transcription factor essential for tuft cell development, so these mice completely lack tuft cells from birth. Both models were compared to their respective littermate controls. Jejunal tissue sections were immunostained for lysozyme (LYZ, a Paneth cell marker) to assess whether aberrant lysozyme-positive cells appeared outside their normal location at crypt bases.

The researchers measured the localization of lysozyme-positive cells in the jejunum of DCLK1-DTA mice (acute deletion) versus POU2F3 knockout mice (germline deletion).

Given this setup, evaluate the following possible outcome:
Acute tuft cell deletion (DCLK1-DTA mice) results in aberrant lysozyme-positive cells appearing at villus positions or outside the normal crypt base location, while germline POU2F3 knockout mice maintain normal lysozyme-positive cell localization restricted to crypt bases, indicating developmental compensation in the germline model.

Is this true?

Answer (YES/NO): NO